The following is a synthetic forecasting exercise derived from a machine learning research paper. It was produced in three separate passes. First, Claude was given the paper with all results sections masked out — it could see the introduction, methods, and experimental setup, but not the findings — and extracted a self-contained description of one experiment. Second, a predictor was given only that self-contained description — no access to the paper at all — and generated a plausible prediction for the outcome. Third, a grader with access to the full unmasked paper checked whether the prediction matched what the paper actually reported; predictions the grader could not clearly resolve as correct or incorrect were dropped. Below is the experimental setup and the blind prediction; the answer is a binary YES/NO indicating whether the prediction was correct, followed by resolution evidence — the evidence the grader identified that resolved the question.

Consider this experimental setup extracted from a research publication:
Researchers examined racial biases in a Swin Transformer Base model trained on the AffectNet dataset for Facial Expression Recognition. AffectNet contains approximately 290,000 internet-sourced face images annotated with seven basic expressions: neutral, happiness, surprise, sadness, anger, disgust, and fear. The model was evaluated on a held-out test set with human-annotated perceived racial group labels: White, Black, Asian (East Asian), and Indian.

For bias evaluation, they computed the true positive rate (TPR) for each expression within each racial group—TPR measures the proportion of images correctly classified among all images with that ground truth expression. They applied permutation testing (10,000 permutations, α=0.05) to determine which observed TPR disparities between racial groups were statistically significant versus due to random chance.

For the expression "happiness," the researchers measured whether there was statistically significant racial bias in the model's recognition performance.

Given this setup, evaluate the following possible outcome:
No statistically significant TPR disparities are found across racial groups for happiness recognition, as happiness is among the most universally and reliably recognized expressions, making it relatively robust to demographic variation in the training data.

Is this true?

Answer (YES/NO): YES